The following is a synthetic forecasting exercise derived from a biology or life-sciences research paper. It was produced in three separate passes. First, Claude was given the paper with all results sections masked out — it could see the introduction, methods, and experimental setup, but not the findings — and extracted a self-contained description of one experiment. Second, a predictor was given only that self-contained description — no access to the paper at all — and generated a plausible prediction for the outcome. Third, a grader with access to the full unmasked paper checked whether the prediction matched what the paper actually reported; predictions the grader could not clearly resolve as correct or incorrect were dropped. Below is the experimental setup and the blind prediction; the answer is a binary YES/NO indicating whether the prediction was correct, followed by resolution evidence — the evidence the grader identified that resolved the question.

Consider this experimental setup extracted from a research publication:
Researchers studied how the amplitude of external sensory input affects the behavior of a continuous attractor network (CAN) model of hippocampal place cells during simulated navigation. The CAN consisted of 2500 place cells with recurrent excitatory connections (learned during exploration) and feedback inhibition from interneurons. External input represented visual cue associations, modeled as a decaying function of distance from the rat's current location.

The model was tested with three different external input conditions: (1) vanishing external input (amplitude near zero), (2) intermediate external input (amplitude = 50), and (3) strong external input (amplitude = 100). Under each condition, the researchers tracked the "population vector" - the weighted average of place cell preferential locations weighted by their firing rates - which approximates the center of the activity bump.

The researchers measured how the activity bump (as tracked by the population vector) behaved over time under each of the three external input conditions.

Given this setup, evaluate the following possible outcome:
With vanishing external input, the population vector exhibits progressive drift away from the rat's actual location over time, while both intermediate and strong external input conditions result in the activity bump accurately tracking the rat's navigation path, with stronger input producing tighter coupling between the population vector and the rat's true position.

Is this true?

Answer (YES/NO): NO